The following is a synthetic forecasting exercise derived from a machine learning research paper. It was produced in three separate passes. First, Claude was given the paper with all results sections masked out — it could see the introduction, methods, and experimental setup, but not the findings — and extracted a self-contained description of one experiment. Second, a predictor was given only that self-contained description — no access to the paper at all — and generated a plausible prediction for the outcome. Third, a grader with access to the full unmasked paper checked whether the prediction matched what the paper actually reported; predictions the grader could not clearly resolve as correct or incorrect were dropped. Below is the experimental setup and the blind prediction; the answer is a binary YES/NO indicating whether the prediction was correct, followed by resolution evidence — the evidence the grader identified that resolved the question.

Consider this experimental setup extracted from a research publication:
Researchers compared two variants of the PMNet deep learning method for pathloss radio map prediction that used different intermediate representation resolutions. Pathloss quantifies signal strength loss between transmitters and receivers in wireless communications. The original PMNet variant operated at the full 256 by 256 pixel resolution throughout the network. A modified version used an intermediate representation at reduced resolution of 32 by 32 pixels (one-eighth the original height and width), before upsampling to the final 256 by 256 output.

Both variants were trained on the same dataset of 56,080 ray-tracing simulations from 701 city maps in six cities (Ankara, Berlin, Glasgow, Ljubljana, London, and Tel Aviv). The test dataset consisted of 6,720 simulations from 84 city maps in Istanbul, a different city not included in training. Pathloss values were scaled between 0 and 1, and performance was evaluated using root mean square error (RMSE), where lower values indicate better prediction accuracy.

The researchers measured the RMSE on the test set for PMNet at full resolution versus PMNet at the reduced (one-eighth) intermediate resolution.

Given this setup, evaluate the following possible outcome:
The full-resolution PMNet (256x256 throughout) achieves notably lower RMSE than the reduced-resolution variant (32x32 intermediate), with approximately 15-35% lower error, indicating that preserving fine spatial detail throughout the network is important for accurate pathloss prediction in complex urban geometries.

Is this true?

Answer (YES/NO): NO